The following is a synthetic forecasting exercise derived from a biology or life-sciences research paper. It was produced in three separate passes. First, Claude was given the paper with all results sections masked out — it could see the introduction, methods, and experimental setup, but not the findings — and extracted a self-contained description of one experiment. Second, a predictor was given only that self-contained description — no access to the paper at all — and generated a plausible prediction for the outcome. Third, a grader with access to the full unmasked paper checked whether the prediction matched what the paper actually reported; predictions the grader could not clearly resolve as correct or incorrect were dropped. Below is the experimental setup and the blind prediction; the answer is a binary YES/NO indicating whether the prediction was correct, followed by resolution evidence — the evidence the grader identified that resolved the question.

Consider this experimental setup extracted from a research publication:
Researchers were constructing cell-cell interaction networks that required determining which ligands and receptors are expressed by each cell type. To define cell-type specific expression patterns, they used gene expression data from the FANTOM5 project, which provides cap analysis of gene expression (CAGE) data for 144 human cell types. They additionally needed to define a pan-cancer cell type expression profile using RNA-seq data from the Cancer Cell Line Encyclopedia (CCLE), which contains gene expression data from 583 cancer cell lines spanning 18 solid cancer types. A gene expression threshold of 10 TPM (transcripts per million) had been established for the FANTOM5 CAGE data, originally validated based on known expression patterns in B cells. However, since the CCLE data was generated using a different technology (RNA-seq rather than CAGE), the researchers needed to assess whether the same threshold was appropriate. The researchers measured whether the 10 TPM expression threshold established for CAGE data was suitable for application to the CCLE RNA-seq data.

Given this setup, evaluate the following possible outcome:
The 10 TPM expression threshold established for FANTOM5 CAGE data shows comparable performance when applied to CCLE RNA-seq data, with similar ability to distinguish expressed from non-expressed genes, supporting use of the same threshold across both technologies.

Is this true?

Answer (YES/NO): YES